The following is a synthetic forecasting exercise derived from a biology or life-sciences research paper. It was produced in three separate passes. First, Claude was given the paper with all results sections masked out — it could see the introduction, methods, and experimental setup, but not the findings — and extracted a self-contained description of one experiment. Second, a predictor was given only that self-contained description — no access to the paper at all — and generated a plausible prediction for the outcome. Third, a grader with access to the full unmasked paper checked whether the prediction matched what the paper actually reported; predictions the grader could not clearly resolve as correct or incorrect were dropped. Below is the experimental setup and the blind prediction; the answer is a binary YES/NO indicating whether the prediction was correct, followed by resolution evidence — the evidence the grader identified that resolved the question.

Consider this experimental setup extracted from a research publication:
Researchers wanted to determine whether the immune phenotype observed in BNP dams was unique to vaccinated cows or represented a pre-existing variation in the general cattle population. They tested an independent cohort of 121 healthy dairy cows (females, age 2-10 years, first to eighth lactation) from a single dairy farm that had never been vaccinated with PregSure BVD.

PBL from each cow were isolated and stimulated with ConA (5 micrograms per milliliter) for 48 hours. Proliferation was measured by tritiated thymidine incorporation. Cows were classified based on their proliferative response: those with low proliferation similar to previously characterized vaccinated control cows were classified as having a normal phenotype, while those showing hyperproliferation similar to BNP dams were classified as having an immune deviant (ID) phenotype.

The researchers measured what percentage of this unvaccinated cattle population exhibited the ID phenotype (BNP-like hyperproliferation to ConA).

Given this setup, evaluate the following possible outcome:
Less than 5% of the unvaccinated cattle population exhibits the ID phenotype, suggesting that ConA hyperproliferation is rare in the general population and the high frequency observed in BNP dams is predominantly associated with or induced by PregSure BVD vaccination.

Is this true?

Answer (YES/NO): NO